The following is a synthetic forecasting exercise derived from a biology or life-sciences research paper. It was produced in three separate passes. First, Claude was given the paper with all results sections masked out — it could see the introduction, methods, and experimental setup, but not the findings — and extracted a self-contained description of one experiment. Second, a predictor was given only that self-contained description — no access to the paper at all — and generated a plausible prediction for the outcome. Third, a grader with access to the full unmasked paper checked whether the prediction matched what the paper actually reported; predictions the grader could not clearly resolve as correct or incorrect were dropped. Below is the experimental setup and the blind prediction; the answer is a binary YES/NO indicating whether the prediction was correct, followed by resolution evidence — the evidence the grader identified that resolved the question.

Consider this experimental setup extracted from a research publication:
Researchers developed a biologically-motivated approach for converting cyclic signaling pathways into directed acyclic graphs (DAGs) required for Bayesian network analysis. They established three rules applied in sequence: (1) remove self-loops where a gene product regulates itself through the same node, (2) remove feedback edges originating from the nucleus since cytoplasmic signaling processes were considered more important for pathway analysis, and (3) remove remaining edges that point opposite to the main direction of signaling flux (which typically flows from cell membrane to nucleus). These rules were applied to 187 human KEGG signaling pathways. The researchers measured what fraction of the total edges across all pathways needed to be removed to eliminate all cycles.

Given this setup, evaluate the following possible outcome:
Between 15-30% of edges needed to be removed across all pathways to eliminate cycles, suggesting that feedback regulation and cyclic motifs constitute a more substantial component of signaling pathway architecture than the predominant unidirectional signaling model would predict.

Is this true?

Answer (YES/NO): NO